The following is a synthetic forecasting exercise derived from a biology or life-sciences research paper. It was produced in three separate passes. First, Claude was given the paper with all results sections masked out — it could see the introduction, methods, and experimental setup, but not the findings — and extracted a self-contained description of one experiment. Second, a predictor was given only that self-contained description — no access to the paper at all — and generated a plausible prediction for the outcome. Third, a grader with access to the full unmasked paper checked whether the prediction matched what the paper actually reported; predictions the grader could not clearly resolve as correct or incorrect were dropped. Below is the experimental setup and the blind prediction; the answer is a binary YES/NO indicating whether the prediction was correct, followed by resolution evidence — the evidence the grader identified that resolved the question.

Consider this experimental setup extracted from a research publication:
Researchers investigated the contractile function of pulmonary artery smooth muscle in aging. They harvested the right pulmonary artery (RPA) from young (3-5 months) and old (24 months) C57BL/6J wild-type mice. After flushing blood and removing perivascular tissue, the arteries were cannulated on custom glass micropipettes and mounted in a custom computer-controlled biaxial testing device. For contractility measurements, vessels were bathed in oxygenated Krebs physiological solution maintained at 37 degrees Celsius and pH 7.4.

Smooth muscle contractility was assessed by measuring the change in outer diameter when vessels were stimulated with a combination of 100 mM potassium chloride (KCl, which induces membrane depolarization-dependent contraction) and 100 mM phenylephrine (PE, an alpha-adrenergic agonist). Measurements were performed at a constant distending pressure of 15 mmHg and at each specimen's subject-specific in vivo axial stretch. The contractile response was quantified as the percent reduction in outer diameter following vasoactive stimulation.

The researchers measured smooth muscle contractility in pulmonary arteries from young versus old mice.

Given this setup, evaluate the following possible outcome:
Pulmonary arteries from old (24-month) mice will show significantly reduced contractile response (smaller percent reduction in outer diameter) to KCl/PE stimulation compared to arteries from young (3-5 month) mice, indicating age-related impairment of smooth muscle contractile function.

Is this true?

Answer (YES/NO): NO